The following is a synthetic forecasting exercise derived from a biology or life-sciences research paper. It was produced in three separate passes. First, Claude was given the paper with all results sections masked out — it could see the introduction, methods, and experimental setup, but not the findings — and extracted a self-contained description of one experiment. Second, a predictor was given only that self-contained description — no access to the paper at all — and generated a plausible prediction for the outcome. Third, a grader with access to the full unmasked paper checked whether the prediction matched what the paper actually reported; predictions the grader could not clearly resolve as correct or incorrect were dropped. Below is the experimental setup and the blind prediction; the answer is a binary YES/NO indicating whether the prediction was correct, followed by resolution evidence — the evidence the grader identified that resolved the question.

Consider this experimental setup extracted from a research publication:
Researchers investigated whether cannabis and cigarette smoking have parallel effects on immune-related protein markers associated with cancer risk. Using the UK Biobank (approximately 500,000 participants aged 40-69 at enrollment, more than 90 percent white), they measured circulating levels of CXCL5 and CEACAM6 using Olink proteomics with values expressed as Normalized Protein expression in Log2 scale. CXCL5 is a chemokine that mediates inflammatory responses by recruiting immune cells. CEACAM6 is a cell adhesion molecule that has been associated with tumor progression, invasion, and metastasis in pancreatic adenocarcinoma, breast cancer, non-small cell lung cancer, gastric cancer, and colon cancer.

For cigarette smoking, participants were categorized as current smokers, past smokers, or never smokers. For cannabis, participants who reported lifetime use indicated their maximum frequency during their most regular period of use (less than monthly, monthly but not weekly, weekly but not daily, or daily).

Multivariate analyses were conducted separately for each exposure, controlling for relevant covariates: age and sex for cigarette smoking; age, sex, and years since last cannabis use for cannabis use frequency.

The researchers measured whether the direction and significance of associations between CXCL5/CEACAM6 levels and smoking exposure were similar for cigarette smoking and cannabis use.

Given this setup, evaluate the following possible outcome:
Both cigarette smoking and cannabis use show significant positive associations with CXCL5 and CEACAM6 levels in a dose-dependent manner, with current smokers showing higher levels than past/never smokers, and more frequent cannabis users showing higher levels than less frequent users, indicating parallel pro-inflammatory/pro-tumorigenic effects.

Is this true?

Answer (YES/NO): YES